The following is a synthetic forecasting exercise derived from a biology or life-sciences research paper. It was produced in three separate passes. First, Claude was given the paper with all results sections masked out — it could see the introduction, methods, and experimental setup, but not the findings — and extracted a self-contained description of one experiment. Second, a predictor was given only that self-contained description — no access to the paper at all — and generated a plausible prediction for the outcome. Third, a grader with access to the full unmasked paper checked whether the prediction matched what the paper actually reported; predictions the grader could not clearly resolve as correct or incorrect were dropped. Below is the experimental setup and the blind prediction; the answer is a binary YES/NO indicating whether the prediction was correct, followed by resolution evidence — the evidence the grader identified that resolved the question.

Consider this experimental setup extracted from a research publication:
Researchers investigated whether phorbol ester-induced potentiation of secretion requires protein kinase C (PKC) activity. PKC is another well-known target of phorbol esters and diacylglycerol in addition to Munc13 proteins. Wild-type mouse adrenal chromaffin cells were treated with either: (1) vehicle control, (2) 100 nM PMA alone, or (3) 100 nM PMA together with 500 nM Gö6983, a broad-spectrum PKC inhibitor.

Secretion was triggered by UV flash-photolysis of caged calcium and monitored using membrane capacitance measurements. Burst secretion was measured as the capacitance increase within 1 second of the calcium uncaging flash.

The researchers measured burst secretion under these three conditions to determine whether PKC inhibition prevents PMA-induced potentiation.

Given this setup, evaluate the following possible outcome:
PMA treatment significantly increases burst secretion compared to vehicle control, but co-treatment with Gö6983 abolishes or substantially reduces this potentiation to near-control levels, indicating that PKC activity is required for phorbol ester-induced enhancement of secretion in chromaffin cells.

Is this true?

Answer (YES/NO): NO